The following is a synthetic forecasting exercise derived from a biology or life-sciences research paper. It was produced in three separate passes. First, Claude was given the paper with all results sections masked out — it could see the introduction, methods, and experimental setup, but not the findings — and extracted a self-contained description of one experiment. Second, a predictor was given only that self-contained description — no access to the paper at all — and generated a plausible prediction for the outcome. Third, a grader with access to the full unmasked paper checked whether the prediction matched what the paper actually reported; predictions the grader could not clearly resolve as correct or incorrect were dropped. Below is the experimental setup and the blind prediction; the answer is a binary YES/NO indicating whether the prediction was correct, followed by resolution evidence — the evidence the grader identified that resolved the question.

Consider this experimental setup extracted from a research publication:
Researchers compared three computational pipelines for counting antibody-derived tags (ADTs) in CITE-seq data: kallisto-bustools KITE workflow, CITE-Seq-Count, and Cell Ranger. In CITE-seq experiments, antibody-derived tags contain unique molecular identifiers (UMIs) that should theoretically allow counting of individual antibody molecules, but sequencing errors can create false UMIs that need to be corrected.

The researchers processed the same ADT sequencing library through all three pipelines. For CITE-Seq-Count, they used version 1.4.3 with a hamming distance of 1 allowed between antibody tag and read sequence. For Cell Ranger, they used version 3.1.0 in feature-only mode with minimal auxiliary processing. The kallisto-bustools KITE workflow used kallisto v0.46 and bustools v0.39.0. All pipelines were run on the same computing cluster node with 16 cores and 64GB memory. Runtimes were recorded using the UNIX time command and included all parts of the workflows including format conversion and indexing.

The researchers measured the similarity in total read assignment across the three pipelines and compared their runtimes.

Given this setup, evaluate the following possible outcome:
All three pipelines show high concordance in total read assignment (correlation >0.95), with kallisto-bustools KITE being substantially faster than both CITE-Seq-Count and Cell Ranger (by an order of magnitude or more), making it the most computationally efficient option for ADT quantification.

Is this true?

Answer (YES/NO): YES